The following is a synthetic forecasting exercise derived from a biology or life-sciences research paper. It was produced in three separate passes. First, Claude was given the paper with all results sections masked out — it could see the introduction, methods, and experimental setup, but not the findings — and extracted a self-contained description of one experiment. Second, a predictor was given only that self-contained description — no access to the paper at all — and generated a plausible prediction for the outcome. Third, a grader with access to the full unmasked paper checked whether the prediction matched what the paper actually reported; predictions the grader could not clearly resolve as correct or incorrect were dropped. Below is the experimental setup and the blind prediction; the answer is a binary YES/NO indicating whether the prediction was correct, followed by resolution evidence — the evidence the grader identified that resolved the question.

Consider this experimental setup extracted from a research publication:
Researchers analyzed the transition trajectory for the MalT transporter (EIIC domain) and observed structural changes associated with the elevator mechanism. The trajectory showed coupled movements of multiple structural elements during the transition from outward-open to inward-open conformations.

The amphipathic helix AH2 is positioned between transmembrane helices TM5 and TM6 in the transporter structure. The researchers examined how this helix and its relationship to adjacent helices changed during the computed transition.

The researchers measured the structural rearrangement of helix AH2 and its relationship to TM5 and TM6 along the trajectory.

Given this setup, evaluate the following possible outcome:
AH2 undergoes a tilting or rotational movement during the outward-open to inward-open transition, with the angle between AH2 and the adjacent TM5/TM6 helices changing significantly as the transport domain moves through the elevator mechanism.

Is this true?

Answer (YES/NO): YES